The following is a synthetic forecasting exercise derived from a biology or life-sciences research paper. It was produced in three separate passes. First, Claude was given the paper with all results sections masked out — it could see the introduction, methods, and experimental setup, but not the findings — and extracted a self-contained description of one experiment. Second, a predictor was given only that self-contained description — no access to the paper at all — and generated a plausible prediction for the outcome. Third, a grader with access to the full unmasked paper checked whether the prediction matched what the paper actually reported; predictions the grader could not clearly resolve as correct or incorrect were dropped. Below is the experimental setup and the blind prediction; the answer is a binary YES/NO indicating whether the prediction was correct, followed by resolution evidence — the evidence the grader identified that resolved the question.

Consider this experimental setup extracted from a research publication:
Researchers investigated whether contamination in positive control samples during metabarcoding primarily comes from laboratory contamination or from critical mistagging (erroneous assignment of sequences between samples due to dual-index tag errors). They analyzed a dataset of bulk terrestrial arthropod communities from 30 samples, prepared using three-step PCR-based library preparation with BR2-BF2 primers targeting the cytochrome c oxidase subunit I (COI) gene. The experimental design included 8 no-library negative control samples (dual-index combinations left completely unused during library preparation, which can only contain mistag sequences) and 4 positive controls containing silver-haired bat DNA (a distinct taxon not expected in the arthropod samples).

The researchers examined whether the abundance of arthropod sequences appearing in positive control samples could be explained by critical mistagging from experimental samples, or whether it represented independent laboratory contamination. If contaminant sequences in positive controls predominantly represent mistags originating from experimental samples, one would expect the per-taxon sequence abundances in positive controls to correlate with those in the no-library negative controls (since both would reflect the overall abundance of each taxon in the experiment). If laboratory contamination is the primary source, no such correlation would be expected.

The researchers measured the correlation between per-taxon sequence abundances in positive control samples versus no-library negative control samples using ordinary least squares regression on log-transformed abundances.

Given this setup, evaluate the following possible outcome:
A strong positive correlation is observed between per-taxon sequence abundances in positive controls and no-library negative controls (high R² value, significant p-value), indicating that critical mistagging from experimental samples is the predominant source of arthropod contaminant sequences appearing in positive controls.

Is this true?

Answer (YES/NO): NO